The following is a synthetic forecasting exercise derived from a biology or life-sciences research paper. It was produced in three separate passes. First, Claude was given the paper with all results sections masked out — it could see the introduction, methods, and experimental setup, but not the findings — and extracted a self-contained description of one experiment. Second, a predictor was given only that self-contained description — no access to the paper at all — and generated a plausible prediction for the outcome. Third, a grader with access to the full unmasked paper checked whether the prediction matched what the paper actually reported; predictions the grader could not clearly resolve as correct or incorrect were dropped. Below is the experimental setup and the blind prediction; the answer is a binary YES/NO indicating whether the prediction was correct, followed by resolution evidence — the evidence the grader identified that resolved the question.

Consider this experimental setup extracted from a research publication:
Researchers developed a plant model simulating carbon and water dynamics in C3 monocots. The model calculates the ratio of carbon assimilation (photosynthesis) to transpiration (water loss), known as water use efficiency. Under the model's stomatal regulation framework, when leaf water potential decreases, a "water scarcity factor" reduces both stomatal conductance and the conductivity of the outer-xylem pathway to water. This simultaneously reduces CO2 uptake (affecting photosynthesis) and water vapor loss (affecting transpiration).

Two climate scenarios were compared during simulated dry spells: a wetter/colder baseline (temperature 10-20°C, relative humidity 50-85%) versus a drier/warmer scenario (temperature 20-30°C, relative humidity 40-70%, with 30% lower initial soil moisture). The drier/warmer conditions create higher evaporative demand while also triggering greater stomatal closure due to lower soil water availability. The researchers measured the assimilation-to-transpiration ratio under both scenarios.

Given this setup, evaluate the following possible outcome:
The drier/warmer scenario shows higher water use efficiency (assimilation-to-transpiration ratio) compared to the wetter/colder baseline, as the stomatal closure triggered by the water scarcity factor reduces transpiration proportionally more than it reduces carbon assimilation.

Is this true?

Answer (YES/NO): NO